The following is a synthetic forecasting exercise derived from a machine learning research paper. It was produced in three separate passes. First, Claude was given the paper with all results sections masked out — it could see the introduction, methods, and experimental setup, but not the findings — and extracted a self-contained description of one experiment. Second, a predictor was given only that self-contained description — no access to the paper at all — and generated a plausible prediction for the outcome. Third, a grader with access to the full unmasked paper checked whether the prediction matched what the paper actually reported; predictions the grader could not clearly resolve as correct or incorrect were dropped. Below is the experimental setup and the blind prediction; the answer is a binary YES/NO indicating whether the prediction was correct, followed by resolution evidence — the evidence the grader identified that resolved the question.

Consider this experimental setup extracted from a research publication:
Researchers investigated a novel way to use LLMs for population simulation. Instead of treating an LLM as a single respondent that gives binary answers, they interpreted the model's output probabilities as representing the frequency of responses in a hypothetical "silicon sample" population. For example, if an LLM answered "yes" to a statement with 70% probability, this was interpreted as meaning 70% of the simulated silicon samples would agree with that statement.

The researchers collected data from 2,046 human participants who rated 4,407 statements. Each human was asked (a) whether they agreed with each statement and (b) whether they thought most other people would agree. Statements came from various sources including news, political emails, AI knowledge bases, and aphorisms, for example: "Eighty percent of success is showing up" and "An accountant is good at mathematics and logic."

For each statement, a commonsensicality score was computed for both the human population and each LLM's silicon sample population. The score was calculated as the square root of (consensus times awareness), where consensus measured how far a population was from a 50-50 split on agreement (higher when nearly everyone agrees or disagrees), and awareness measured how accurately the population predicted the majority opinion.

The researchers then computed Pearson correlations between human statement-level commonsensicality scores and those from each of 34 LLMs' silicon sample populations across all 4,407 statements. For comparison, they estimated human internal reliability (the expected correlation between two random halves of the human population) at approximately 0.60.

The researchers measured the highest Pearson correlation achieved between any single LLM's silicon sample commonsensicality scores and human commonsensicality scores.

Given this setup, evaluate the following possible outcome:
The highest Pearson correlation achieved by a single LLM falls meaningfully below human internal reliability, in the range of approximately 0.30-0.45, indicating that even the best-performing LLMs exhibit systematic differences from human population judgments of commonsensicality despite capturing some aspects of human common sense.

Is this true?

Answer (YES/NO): YES